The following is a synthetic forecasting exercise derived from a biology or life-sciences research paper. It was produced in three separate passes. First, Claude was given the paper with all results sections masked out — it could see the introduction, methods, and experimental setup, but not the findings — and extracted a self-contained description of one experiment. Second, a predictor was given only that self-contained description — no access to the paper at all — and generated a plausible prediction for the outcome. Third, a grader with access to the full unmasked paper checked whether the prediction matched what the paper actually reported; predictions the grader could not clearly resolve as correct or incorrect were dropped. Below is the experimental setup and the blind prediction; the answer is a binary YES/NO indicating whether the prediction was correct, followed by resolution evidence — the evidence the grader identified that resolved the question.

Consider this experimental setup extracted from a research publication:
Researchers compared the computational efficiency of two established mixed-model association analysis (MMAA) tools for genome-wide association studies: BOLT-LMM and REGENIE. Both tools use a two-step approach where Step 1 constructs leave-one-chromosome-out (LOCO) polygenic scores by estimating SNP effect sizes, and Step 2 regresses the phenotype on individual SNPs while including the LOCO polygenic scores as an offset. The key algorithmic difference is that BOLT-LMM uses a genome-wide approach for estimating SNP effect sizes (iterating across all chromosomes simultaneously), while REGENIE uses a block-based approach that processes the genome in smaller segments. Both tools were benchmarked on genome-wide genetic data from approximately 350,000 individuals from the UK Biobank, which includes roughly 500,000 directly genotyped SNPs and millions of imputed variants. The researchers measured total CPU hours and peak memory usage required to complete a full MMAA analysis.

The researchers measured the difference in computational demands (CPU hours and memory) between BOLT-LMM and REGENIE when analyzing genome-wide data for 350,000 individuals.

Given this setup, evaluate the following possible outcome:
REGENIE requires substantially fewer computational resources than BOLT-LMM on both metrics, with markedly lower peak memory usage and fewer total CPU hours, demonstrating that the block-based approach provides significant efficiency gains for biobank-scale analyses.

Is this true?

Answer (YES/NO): YES